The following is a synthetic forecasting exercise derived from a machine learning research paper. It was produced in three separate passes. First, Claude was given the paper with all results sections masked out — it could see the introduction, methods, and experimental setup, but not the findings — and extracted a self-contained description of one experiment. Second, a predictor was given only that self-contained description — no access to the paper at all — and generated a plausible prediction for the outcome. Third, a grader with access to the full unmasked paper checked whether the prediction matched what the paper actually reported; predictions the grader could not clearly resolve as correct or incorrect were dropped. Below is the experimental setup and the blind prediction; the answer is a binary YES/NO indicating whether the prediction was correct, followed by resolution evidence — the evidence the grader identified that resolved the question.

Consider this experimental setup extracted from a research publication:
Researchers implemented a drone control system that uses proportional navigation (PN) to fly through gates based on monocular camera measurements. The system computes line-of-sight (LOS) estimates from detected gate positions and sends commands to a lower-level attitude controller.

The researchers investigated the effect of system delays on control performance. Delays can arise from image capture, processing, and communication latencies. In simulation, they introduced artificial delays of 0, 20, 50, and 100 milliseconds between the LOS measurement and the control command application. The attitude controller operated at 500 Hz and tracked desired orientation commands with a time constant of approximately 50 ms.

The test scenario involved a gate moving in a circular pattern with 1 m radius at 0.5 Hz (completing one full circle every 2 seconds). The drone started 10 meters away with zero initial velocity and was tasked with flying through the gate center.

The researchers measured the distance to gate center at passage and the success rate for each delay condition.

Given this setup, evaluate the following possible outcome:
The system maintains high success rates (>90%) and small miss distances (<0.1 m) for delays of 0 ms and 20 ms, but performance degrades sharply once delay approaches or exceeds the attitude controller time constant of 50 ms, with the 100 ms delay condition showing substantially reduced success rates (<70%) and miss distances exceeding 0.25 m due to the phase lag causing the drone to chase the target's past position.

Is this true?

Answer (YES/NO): NO